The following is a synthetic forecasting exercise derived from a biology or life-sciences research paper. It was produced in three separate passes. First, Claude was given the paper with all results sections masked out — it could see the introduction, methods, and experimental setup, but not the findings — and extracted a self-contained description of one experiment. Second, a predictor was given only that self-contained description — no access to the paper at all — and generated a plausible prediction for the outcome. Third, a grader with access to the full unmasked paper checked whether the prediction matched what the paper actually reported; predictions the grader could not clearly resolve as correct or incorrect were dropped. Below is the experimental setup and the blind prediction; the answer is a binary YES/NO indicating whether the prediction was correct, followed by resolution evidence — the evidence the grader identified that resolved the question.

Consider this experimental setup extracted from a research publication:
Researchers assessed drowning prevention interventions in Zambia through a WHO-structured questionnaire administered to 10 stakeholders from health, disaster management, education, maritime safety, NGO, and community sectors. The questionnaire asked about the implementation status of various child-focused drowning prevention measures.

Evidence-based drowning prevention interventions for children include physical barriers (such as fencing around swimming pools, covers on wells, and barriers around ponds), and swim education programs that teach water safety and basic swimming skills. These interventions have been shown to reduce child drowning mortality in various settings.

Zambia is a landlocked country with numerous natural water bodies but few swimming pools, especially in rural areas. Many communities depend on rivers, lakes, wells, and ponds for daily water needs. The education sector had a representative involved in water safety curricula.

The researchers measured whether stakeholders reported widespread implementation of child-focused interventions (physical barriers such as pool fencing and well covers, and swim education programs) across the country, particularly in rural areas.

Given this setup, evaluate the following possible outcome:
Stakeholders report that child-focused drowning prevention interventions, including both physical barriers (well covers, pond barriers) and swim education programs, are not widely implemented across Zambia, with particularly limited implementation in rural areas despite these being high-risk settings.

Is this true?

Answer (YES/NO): YES